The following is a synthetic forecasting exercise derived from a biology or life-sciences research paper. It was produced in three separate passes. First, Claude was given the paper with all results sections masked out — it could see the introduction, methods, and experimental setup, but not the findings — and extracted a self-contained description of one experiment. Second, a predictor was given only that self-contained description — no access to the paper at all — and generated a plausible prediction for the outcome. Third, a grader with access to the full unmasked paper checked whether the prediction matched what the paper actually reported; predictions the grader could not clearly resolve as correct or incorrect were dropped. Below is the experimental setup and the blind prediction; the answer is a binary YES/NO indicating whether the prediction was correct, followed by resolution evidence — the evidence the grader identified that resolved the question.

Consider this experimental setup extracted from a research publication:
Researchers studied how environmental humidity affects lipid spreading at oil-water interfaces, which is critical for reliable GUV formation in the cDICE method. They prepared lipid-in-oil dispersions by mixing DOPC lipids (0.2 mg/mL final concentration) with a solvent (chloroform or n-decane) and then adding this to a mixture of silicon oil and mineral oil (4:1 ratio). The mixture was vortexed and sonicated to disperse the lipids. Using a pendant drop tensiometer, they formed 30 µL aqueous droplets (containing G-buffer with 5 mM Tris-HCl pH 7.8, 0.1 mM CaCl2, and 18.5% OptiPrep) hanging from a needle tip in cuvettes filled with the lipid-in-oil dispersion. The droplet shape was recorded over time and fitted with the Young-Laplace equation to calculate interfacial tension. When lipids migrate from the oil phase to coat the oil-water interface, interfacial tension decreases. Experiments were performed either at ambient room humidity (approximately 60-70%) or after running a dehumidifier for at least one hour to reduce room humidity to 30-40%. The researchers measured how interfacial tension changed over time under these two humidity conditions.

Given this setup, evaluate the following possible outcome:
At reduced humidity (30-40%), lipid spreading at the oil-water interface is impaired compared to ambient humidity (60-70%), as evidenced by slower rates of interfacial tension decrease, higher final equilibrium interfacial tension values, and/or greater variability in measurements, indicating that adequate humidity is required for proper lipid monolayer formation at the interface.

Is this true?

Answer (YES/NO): NO